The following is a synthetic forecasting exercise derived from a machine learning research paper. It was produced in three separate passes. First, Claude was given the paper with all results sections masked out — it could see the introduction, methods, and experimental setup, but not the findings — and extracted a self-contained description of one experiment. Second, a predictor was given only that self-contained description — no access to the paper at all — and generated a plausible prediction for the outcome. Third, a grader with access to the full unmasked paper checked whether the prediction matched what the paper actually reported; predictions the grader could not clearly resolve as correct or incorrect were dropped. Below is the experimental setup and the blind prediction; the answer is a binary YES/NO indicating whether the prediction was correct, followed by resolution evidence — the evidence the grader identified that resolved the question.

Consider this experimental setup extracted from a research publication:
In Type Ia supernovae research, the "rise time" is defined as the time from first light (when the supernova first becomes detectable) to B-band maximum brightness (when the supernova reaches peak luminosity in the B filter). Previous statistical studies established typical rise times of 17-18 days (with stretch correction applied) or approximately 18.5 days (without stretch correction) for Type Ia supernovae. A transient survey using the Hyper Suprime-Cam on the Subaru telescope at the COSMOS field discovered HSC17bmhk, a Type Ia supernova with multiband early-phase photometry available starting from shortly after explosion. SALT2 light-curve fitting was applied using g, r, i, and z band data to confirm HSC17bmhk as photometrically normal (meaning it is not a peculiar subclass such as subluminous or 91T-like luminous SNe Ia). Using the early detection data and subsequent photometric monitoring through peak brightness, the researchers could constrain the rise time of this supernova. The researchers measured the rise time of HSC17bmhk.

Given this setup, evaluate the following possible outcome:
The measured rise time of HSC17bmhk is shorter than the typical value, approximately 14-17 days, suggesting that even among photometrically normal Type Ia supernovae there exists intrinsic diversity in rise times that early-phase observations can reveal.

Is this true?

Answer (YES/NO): NO